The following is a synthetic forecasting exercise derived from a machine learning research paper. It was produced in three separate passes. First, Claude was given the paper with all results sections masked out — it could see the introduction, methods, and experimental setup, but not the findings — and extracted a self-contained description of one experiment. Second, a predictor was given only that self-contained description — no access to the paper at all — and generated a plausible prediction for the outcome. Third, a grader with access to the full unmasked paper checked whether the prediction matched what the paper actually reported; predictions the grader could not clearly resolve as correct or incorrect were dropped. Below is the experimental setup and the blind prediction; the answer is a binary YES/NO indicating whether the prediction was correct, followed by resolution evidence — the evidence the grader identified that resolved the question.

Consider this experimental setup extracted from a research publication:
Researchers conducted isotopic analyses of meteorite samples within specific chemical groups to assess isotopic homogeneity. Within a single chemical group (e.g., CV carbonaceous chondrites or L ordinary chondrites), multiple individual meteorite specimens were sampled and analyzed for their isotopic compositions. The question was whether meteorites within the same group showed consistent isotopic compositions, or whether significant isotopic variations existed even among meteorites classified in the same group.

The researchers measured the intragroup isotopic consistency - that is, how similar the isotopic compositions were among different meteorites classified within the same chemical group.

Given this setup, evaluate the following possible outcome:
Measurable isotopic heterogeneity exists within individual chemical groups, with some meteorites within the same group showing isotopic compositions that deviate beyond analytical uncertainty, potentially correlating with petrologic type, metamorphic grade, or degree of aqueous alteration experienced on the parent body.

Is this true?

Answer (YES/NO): NO